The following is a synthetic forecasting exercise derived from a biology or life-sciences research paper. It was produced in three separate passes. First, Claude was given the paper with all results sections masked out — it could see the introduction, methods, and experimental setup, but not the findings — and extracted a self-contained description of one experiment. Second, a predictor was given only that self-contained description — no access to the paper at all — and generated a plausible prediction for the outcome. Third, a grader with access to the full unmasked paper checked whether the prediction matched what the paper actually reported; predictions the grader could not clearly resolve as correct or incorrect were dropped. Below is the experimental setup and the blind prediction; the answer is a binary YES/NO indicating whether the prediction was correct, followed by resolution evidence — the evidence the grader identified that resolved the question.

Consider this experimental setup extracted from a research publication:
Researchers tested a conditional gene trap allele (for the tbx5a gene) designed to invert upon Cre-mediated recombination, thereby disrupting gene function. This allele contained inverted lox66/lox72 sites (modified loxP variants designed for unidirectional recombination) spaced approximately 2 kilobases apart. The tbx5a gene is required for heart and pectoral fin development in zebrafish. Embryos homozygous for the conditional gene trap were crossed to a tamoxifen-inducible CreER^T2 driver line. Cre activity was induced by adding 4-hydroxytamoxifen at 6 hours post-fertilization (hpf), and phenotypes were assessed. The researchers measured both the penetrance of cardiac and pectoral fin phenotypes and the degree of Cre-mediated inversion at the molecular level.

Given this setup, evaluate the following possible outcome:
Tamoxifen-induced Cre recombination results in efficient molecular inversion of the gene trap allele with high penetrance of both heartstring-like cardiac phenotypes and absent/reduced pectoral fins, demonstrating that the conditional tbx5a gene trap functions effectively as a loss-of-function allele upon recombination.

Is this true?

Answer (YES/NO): NO